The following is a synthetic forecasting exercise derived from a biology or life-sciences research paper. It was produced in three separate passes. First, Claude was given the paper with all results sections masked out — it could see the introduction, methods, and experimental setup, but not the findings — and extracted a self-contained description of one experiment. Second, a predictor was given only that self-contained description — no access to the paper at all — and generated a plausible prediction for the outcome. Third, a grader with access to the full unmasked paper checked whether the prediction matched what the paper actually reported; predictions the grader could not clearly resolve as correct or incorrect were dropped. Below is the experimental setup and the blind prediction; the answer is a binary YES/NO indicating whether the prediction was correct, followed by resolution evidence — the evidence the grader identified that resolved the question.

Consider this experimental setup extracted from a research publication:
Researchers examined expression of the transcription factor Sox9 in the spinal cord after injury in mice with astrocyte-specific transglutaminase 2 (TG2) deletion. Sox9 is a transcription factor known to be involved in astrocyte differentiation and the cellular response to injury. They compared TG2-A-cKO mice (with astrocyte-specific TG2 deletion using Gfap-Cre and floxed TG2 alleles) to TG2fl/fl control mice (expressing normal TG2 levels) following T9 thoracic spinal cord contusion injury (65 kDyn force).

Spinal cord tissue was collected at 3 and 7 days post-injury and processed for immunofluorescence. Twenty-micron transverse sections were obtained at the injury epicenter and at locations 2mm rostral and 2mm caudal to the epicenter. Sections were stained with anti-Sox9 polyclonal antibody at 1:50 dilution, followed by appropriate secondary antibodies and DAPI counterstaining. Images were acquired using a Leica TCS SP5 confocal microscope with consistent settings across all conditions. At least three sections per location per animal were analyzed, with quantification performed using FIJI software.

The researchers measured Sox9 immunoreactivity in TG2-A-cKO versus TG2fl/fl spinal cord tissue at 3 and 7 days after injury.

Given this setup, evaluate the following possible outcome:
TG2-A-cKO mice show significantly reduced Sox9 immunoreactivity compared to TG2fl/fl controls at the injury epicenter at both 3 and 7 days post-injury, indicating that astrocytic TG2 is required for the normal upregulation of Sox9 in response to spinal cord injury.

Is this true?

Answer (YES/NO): YES